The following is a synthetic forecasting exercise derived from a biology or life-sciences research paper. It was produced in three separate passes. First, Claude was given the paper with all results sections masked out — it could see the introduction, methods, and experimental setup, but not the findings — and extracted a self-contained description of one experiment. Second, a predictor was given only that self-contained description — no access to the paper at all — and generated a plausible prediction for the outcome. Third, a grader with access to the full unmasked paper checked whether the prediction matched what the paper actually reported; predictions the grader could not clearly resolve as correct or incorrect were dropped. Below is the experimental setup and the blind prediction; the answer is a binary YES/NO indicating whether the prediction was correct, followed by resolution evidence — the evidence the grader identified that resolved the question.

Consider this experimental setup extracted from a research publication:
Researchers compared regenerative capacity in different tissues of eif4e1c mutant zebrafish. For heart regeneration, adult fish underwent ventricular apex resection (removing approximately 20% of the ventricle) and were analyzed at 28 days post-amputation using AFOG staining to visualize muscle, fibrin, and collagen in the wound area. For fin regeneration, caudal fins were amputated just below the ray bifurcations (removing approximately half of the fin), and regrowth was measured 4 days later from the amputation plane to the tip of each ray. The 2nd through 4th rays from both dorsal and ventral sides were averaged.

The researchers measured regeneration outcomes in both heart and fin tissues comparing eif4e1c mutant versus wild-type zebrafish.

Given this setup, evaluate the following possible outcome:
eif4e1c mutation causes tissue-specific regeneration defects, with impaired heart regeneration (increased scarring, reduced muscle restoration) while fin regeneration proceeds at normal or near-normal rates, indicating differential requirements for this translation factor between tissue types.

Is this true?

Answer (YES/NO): NO